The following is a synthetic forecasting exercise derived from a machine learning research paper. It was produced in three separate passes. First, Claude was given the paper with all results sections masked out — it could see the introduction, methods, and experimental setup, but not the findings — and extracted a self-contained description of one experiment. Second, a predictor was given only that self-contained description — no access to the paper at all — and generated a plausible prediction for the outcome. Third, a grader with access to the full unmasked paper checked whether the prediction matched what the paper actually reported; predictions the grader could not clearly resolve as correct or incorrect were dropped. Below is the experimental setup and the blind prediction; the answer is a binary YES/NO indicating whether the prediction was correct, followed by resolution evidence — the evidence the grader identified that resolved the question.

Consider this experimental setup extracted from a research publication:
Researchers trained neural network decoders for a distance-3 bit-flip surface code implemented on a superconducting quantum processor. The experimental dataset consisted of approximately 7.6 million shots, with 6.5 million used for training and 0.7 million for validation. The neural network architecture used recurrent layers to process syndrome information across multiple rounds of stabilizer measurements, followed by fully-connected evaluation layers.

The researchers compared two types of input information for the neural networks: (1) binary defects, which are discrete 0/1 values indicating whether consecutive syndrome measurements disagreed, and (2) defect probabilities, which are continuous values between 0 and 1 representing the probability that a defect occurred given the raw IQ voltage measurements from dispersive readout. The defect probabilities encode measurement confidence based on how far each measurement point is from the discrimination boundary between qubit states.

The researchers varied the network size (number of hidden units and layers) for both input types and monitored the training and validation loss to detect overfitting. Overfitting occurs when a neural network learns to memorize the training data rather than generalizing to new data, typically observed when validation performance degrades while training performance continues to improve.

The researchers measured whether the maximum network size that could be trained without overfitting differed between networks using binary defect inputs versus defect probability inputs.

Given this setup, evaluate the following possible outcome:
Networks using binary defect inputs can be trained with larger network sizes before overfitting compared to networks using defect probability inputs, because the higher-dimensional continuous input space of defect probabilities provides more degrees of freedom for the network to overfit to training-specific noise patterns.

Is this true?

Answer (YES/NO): NO